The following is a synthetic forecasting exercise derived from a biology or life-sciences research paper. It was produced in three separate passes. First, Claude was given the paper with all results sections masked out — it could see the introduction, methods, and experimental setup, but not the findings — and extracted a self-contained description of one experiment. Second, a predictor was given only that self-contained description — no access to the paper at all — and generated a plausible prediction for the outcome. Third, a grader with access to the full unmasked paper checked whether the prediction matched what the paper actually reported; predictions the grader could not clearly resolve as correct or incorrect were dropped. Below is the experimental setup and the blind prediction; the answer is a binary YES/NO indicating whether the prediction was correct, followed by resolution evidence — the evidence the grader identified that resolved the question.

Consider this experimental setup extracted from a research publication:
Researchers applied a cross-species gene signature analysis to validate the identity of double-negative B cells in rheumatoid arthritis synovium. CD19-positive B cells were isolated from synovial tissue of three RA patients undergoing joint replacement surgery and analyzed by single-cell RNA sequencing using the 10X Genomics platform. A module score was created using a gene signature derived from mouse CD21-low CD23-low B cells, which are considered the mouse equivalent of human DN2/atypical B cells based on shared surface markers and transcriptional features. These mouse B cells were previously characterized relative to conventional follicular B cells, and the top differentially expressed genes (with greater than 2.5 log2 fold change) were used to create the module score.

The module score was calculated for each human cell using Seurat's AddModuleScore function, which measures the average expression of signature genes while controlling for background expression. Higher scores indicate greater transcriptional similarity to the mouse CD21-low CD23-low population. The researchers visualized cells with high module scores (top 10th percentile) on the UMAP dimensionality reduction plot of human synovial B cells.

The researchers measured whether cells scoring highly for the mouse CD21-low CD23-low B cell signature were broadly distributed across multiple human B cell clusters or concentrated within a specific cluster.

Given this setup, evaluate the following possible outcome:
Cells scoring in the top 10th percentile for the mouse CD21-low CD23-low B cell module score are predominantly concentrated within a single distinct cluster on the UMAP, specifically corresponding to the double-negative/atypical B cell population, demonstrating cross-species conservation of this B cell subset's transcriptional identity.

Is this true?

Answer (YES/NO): NO